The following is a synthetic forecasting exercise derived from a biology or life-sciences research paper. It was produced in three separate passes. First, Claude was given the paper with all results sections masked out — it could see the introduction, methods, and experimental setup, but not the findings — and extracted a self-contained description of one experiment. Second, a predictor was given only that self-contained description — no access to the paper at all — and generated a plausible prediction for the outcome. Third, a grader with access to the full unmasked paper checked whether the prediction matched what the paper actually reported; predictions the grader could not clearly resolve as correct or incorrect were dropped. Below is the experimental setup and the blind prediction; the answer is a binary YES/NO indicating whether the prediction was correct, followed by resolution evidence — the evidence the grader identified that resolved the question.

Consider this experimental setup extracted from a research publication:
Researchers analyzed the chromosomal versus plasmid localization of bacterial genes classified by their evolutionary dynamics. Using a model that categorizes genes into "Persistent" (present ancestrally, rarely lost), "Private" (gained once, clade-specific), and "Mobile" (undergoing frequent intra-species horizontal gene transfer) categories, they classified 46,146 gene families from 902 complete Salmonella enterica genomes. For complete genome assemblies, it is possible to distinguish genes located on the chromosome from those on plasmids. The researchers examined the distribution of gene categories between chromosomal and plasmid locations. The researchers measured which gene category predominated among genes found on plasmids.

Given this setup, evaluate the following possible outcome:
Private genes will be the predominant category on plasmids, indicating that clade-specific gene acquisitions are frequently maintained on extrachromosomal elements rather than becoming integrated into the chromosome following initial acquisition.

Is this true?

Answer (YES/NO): NO